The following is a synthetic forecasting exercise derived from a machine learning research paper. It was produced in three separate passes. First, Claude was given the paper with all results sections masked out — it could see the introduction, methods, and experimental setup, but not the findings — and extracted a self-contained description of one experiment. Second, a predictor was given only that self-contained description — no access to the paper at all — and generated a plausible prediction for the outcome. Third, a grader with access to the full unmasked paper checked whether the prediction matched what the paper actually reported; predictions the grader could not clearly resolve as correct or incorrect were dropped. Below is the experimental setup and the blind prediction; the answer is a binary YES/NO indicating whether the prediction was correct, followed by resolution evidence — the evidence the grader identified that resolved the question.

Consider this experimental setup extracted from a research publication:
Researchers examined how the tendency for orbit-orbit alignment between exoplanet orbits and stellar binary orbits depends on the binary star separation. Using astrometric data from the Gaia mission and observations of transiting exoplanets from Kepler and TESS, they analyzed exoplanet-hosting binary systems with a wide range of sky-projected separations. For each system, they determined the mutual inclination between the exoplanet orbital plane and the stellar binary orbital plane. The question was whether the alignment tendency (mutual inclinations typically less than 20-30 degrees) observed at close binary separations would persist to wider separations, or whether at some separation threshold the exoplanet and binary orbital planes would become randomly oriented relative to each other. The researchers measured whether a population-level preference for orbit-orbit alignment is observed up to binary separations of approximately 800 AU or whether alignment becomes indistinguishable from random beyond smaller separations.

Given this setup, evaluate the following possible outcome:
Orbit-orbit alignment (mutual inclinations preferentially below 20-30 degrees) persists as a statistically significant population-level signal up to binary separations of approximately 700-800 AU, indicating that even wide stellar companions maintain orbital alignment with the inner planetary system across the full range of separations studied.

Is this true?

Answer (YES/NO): YES